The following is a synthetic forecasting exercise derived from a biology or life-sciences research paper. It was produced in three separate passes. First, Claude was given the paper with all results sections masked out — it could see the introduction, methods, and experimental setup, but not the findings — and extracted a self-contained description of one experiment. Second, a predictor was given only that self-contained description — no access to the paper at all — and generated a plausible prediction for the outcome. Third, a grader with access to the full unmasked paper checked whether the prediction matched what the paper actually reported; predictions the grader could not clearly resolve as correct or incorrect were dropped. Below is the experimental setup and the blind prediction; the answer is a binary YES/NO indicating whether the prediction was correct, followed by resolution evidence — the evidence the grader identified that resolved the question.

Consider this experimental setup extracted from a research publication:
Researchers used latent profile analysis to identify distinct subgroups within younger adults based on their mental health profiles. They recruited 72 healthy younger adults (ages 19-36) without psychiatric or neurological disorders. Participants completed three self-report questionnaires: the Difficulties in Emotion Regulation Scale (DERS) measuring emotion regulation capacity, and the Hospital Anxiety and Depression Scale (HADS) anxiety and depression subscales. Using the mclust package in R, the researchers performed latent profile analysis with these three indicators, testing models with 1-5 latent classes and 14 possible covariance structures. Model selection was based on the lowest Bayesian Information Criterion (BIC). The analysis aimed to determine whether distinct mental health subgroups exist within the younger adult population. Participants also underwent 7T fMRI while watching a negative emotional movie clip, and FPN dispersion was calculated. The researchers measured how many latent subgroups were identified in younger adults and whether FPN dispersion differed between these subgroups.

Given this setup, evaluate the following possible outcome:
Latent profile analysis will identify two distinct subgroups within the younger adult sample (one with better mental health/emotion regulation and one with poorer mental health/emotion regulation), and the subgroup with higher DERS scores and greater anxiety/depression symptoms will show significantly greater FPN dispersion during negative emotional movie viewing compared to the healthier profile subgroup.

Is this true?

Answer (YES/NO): NO